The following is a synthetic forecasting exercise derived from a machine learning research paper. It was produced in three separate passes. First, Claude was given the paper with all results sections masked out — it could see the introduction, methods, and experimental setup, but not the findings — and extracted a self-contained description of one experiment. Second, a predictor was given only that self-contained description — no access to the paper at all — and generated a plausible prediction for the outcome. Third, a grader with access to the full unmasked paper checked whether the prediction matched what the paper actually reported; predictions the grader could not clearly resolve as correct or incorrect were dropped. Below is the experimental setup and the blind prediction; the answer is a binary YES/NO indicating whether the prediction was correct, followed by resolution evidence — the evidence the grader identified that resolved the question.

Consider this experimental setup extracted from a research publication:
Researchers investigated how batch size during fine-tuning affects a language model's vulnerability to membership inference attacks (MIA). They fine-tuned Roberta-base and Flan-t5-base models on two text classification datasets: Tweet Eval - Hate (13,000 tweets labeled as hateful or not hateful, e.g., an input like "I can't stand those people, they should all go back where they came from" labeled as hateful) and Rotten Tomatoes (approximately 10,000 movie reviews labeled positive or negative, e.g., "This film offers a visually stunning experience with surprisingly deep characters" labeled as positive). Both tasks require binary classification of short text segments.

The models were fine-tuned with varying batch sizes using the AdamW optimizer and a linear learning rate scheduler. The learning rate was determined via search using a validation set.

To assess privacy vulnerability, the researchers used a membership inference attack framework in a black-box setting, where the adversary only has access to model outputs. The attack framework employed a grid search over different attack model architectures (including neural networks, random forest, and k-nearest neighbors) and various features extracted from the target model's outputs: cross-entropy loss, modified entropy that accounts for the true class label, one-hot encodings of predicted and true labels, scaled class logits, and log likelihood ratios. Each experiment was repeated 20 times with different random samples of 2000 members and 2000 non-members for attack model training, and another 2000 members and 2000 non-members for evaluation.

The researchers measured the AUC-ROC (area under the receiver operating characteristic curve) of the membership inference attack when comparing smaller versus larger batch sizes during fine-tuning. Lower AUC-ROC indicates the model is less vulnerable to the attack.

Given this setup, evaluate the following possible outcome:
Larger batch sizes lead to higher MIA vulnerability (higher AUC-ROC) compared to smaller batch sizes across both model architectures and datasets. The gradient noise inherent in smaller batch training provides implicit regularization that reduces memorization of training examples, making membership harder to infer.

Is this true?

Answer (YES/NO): NO